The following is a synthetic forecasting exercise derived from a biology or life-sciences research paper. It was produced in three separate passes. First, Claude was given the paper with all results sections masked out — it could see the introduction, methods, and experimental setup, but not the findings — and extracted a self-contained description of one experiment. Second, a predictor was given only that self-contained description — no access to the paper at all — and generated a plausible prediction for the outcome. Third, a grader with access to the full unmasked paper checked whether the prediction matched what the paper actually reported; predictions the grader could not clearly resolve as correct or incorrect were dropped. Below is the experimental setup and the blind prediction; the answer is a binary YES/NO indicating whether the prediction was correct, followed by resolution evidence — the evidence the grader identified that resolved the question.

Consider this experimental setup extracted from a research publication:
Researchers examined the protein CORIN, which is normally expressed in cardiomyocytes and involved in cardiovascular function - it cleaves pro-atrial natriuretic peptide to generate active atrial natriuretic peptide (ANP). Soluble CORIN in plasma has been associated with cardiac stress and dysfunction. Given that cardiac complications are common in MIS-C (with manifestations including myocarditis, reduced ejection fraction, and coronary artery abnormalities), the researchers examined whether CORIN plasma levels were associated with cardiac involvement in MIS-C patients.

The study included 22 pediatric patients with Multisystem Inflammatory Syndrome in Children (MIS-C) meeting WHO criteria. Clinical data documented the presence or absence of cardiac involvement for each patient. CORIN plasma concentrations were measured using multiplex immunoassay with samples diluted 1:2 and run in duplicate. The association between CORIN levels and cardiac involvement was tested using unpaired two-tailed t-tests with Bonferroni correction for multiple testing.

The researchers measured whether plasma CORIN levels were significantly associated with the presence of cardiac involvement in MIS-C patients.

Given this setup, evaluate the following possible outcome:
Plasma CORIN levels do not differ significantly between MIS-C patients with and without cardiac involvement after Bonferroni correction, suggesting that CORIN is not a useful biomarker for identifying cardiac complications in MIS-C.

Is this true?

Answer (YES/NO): YES